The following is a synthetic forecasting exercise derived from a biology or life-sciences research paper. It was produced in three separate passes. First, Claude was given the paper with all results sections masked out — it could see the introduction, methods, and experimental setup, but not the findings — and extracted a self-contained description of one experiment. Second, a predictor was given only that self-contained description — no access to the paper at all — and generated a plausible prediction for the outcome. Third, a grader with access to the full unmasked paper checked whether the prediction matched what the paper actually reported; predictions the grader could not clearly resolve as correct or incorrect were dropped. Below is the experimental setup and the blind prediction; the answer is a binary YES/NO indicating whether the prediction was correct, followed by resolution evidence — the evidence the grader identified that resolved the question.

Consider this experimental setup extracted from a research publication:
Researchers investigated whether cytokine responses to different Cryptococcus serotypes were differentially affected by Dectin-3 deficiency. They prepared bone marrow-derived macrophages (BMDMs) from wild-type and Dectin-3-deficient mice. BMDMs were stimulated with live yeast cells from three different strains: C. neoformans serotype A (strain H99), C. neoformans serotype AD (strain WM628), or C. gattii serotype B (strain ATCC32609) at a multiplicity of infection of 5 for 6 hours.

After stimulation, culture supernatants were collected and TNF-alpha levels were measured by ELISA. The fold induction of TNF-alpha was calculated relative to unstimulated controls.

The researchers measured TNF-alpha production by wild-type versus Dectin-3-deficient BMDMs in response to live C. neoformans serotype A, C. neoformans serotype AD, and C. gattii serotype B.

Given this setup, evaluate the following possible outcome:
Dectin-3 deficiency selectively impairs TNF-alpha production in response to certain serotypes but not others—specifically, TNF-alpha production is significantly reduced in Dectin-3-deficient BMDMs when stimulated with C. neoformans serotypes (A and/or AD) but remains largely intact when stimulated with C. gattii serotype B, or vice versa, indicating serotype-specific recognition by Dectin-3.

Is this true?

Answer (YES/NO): NO